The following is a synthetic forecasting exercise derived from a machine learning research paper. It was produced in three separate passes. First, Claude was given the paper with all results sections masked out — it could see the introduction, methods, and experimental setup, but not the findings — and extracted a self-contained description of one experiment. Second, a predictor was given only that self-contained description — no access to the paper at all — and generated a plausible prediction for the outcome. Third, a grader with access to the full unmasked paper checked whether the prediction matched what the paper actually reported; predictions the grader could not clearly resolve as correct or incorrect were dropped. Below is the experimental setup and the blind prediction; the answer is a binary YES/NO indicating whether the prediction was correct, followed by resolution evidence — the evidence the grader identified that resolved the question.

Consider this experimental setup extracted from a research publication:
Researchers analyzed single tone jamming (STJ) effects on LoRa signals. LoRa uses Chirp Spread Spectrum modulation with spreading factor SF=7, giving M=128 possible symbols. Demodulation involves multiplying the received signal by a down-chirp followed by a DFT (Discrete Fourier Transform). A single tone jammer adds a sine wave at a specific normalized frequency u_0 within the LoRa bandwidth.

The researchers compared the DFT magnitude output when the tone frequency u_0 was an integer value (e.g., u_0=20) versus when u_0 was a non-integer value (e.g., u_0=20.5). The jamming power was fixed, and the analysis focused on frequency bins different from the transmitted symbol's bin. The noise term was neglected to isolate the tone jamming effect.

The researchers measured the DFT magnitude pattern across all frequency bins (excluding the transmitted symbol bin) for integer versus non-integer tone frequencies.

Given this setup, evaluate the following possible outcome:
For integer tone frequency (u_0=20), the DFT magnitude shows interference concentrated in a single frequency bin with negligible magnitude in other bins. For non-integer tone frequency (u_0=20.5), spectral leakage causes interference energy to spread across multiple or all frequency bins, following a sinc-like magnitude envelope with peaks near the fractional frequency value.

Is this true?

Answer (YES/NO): NO